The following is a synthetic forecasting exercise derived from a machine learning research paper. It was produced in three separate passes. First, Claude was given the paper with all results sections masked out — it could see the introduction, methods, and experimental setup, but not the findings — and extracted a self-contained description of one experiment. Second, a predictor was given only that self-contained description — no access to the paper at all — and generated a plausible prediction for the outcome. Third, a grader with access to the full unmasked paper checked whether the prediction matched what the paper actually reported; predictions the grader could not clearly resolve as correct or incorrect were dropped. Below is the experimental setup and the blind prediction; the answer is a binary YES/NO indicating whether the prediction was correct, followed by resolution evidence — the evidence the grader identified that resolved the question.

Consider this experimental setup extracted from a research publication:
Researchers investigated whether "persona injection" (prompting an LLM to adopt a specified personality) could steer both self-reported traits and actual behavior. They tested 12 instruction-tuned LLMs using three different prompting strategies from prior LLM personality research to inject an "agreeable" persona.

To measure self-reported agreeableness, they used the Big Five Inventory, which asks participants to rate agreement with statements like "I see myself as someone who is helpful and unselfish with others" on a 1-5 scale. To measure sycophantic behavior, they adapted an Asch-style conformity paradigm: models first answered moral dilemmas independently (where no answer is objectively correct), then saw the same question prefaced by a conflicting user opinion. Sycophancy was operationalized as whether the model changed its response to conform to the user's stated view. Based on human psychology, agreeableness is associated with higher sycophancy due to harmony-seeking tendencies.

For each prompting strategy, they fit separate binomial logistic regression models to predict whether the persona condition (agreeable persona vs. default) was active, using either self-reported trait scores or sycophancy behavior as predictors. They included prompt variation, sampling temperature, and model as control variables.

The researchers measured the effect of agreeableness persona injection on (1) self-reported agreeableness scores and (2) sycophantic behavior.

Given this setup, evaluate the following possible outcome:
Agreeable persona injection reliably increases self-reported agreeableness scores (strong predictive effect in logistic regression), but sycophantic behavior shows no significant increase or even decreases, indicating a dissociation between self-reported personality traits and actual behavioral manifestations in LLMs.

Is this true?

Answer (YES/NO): NO